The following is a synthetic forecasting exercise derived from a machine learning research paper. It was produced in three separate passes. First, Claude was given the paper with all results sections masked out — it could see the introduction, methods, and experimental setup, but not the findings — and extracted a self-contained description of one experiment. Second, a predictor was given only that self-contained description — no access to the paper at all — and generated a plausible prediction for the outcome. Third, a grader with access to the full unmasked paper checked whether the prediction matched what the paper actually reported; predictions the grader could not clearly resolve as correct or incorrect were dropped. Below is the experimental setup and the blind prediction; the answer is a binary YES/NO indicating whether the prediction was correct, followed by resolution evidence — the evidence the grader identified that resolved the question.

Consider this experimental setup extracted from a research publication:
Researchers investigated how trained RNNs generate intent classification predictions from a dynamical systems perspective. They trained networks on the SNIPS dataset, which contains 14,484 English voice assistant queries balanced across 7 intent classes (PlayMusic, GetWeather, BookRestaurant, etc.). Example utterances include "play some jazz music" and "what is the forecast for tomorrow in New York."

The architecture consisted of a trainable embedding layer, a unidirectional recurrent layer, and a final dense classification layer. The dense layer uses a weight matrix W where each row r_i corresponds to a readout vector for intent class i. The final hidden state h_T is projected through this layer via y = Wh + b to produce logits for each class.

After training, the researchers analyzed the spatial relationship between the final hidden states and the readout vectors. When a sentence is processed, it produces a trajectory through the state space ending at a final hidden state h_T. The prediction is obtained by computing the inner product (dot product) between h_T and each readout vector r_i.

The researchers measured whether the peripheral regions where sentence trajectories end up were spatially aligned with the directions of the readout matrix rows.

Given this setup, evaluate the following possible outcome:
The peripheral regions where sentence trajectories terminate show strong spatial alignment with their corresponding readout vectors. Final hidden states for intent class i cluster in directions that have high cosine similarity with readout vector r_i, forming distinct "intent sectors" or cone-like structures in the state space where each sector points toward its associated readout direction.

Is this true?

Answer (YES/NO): YES